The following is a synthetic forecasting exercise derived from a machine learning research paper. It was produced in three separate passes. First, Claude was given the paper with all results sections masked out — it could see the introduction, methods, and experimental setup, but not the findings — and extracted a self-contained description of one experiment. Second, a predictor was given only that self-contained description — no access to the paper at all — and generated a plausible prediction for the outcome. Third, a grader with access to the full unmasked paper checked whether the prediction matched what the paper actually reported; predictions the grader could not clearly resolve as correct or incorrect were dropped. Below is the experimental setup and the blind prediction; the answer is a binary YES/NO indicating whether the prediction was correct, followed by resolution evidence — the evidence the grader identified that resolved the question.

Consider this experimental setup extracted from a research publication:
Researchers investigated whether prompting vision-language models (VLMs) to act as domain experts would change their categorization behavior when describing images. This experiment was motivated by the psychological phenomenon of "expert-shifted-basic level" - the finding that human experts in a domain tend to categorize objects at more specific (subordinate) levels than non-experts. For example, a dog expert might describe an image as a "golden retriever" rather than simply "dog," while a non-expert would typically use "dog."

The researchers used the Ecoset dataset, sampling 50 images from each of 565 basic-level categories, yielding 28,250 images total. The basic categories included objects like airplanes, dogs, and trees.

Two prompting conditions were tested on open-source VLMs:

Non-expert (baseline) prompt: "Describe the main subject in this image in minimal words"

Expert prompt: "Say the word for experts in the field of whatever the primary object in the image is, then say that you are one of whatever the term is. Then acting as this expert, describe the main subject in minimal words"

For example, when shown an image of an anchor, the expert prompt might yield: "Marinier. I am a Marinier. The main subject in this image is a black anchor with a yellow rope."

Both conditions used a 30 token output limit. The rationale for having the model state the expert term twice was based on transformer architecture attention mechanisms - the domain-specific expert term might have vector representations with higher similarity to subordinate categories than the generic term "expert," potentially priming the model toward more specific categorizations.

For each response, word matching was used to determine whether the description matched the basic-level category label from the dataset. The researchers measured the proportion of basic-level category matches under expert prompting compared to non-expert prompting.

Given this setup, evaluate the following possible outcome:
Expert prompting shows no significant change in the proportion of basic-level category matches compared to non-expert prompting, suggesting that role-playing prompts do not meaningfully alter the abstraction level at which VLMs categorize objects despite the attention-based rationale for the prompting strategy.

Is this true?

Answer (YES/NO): NO